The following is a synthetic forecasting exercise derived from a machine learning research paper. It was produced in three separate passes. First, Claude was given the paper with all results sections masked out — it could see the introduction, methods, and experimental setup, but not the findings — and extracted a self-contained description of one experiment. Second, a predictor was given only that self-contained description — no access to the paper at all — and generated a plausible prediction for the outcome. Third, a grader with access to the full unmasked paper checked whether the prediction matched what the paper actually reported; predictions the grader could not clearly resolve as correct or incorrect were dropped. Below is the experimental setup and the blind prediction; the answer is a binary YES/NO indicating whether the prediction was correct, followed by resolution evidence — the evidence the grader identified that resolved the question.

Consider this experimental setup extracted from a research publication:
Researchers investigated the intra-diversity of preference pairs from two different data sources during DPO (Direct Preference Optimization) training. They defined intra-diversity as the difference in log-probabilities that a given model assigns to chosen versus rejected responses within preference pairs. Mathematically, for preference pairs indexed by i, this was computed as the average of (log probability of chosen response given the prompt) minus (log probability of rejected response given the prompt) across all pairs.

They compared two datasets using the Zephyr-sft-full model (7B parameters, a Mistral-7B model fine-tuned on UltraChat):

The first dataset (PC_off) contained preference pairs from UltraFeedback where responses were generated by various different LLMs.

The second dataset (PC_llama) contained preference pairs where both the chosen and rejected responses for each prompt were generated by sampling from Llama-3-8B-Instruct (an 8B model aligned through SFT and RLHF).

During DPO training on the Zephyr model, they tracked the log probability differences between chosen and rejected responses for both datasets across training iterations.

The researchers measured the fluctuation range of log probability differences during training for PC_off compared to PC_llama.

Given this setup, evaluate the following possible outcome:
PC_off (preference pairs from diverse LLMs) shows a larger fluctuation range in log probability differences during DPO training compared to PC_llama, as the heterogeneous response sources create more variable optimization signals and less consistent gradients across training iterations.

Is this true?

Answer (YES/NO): YES